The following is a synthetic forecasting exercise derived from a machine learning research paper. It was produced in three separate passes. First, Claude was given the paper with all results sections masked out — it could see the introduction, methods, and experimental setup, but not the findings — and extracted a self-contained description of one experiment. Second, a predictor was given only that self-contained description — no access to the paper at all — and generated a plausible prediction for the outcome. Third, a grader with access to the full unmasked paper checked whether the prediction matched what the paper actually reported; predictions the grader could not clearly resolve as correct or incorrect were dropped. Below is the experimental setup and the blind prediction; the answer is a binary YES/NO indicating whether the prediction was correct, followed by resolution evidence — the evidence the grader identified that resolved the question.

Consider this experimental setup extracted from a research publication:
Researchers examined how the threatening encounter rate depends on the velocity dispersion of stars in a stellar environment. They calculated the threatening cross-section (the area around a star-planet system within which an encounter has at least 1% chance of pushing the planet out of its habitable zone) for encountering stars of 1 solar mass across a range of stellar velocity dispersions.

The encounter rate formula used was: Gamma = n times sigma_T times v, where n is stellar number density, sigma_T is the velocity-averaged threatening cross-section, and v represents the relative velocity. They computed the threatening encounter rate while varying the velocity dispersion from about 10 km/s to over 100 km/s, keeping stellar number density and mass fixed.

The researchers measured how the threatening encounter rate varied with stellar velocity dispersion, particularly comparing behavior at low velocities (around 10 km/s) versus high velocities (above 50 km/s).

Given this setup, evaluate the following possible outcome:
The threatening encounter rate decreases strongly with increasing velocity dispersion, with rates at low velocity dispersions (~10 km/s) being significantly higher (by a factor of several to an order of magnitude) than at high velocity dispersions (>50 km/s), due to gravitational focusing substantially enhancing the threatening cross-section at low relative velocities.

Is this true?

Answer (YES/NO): NO